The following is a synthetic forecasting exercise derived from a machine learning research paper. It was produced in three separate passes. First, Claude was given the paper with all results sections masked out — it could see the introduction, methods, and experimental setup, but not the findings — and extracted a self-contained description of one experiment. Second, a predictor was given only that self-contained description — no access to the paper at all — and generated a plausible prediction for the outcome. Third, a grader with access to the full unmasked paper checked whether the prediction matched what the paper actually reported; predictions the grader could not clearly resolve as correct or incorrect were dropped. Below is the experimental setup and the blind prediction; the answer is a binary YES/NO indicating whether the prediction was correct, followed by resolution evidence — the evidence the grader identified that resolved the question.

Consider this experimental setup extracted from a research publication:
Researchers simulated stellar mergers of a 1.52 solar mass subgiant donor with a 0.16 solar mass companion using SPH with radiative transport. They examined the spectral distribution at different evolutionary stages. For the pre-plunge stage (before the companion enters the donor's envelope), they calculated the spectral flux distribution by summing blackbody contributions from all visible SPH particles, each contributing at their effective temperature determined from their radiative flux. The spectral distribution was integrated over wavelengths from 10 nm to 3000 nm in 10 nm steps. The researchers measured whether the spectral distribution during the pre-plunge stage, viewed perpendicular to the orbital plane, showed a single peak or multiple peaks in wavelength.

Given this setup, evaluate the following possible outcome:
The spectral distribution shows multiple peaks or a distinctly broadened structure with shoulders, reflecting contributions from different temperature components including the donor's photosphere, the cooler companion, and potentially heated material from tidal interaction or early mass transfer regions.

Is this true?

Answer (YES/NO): YES